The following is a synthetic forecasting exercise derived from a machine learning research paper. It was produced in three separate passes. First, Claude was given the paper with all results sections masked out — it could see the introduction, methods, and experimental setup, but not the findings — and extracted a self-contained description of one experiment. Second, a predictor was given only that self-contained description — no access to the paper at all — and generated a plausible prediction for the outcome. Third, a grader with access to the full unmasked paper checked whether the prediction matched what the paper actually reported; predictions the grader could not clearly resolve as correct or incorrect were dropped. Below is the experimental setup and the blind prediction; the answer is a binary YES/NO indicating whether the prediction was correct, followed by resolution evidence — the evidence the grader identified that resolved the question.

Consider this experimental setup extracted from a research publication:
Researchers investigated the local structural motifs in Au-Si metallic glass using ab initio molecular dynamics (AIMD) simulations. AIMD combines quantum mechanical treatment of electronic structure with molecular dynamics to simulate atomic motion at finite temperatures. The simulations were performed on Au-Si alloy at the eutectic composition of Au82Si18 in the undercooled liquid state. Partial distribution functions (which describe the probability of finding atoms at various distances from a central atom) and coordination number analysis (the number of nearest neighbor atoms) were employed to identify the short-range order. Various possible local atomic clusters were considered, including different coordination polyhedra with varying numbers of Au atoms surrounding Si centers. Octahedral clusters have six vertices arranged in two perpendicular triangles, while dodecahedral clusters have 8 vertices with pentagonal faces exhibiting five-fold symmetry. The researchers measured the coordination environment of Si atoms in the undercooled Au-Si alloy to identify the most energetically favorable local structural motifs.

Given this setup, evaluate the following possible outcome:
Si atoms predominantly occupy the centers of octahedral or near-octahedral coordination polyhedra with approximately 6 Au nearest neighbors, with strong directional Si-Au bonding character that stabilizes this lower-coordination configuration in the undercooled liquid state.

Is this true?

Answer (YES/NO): NO